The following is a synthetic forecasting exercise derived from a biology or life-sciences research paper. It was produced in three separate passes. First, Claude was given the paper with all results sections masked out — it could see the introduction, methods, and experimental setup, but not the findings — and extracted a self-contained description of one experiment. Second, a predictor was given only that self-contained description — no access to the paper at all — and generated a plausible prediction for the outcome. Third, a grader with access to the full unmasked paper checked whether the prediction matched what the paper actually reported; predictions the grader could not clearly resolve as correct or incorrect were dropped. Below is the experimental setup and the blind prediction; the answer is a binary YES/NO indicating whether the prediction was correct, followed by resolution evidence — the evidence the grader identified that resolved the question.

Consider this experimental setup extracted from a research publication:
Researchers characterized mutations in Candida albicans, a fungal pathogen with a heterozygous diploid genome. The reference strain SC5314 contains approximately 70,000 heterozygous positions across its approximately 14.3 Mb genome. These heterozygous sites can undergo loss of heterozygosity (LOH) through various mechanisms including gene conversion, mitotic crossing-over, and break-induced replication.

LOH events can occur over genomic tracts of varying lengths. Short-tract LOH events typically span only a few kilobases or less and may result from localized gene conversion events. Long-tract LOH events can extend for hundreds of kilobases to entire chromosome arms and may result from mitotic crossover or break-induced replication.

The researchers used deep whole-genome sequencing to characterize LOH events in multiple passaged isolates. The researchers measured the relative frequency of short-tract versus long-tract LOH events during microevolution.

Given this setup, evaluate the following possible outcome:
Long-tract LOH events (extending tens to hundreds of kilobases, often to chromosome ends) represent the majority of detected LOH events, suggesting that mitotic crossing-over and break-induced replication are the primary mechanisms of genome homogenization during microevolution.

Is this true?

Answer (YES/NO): NO